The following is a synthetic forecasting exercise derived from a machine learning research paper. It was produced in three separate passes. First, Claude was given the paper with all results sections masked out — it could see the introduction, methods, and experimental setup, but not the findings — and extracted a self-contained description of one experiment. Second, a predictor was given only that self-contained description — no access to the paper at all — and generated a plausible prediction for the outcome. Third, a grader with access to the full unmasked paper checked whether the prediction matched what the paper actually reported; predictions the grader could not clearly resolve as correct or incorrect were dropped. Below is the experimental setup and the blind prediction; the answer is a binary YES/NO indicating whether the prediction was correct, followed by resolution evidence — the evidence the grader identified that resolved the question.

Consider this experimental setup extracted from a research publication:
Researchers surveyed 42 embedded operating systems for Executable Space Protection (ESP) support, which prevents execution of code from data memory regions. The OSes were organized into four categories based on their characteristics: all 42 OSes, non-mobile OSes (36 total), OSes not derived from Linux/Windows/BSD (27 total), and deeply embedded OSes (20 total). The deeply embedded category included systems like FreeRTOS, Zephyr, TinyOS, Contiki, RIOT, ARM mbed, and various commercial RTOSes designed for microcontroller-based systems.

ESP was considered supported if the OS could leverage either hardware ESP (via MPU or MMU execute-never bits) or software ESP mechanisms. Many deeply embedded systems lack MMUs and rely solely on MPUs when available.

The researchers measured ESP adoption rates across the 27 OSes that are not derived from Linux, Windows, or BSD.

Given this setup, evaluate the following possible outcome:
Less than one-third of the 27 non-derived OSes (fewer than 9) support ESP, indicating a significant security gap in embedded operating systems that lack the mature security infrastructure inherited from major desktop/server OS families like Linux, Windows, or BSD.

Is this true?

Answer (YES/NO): YES